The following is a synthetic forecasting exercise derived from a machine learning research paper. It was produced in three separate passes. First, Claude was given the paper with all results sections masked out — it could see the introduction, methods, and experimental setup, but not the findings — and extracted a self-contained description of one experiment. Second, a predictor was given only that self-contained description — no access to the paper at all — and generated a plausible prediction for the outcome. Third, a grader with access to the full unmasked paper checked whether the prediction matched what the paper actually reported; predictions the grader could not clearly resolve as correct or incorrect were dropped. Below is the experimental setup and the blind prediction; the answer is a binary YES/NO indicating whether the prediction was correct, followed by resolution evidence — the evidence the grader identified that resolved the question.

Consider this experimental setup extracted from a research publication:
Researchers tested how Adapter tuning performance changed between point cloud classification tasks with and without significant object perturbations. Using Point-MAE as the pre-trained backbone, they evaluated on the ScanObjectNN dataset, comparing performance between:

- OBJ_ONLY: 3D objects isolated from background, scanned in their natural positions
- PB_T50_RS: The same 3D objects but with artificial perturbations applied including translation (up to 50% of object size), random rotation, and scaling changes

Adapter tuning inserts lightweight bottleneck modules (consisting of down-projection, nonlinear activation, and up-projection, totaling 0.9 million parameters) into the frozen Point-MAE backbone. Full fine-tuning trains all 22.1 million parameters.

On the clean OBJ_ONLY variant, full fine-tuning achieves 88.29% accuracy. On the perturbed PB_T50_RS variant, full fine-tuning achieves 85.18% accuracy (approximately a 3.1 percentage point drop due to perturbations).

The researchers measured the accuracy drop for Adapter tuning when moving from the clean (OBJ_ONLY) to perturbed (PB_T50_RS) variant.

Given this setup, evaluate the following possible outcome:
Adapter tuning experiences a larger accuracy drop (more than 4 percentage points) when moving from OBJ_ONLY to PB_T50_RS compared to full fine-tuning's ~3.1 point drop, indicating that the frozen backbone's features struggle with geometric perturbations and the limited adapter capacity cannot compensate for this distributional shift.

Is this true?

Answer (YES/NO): YES